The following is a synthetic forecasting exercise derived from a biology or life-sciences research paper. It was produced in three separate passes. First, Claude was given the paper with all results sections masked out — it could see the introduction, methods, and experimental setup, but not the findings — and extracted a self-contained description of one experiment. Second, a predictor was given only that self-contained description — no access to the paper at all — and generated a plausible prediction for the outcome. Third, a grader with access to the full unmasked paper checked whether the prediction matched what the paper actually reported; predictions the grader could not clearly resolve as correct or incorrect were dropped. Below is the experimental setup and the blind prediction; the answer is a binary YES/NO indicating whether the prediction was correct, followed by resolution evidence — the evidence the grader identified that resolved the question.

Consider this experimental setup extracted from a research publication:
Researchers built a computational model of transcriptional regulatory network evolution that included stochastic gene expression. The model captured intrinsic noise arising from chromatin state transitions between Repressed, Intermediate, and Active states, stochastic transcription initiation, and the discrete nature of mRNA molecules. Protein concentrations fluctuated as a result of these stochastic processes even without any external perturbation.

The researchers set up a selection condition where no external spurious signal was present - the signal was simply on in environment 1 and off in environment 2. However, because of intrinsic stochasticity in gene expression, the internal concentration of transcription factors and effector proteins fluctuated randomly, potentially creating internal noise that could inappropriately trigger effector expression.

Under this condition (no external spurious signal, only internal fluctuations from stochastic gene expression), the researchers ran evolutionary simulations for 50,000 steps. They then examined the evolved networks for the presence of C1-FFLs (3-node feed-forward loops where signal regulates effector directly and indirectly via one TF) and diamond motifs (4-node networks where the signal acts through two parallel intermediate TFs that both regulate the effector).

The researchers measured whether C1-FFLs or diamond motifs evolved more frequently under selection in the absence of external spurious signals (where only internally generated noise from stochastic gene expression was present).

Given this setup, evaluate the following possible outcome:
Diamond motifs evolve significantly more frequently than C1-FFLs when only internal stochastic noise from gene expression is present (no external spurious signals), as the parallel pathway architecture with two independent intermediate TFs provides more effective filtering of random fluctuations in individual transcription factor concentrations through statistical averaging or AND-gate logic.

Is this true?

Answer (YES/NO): YES